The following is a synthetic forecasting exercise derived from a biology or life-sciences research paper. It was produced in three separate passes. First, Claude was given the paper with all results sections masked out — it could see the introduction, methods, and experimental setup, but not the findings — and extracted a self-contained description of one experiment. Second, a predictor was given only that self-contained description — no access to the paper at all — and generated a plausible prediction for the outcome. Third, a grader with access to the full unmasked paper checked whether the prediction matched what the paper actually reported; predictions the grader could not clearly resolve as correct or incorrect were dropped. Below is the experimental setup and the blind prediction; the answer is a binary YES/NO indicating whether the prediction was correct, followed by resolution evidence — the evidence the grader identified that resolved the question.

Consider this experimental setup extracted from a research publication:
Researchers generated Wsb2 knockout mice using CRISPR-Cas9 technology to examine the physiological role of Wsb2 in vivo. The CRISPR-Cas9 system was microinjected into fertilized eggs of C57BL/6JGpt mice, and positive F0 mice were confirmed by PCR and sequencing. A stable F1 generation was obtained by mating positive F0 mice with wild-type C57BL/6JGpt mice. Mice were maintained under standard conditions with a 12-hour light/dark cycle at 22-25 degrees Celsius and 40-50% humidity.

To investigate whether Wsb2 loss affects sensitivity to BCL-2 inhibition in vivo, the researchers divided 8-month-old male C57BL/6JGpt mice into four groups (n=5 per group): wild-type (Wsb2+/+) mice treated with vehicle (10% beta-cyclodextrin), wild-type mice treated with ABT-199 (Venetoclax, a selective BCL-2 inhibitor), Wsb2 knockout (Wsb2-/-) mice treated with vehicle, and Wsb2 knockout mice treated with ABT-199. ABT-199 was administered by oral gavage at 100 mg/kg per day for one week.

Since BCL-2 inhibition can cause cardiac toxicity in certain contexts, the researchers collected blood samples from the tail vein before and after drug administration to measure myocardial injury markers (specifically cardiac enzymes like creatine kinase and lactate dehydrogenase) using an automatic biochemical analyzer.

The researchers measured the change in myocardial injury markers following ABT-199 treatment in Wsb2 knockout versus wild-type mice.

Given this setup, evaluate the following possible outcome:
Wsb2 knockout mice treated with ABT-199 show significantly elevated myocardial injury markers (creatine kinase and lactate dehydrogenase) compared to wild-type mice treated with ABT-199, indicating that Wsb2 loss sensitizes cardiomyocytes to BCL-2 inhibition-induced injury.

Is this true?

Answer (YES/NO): YES